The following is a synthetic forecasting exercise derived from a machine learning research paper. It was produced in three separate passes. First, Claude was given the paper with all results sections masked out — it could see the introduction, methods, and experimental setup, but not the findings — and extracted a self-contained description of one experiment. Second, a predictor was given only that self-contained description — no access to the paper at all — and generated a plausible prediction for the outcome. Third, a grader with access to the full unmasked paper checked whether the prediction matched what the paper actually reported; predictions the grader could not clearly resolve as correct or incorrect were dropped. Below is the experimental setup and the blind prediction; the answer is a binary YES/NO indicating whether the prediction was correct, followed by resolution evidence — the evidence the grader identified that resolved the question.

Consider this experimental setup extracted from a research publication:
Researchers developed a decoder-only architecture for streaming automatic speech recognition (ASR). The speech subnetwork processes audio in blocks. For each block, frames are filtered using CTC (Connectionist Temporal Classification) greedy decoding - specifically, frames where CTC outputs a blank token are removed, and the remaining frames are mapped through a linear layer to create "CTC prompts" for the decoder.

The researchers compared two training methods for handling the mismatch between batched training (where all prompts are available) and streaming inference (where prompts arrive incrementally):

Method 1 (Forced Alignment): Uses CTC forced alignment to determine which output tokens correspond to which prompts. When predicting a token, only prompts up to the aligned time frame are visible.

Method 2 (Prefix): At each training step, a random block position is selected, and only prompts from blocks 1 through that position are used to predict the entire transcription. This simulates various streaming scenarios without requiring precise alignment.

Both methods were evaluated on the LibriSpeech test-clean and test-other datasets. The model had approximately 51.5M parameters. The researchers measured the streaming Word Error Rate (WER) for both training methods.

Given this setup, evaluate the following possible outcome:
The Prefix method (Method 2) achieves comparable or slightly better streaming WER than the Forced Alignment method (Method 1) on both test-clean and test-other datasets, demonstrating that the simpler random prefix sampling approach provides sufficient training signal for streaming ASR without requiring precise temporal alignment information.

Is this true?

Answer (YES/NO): NO